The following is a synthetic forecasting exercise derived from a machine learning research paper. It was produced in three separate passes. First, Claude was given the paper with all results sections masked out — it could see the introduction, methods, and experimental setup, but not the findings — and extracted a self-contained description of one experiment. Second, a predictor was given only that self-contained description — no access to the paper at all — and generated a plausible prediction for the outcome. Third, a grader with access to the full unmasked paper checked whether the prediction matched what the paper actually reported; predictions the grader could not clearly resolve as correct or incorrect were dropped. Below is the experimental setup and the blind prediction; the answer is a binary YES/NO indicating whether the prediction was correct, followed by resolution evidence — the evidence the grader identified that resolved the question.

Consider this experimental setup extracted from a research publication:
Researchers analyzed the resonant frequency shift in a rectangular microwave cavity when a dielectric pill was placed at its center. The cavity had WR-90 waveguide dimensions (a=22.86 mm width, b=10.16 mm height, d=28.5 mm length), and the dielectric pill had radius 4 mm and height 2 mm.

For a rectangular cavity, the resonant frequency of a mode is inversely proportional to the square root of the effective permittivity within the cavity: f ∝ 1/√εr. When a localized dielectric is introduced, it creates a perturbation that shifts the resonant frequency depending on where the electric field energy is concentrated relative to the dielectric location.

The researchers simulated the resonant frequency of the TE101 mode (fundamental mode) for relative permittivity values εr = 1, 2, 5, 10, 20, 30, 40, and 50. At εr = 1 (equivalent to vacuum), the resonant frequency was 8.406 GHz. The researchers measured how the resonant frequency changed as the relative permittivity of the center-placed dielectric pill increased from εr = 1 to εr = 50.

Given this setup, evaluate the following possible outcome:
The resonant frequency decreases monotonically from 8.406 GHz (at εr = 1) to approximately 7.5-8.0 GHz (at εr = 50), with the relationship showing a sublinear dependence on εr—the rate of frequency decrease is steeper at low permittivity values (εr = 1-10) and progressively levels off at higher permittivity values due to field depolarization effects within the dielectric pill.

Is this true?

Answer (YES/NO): YES